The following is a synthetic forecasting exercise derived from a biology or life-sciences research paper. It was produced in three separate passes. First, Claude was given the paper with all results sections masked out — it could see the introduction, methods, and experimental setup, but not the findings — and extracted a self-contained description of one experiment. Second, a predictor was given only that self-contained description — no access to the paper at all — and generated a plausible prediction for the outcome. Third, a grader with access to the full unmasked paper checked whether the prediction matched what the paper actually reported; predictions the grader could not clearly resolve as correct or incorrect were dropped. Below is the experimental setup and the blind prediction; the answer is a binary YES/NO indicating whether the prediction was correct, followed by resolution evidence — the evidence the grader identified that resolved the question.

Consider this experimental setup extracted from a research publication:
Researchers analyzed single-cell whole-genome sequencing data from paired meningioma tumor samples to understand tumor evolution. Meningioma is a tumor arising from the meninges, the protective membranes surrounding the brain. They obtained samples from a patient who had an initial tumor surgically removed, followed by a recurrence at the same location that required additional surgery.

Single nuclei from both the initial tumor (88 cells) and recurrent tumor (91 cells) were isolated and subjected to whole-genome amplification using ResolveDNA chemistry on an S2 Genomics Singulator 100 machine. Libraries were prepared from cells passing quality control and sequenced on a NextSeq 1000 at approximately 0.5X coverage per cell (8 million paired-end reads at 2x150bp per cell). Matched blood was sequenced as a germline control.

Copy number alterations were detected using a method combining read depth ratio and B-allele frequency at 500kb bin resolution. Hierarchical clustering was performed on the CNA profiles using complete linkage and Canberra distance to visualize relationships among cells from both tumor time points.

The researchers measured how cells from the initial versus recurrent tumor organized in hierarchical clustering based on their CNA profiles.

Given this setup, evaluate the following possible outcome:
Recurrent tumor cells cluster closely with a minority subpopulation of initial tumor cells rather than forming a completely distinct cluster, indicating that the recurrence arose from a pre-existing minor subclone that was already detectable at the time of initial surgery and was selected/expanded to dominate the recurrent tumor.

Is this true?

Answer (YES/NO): YES